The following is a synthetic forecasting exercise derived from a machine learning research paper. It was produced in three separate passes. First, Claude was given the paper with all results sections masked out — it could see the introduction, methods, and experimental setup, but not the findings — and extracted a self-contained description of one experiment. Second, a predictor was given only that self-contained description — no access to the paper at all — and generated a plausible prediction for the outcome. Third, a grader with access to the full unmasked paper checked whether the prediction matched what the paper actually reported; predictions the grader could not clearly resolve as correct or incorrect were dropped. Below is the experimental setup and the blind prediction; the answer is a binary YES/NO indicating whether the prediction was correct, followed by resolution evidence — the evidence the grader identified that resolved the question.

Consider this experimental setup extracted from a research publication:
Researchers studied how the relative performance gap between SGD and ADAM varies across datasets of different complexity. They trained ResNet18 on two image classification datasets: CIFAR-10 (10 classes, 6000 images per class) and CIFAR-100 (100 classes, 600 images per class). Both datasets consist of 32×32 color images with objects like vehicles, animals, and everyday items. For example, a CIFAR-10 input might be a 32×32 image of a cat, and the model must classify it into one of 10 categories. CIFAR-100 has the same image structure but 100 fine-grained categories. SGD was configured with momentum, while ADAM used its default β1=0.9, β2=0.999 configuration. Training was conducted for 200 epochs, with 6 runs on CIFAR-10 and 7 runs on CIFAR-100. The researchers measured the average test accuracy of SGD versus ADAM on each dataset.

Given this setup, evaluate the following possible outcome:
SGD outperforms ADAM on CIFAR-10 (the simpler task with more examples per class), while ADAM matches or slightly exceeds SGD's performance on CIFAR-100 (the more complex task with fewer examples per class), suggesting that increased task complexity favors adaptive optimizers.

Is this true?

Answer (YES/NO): NO